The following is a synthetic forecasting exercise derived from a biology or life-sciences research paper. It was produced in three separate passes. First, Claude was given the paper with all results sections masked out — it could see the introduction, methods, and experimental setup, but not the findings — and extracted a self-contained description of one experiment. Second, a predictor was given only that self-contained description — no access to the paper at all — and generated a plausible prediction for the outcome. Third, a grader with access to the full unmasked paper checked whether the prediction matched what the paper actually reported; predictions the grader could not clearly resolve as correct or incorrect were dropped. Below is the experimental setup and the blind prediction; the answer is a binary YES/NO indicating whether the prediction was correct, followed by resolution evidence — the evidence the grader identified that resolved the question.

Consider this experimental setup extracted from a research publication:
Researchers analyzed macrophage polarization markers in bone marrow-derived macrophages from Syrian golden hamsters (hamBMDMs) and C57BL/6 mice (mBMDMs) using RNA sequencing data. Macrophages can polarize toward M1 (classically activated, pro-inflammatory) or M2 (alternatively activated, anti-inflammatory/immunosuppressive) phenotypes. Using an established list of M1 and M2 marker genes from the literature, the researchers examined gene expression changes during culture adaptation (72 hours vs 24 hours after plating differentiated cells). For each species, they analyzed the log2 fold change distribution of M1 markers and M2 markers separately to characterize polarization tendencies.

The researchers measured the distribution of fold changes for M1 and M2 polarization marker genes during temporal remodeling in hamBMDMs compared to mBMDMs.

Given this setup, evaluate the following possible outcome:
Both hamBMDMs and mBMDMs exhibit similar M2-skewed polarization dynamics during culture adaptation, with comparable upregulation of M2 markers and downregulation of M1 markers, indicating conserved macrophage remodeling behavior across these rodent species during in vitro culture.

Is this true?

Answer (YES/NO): NO